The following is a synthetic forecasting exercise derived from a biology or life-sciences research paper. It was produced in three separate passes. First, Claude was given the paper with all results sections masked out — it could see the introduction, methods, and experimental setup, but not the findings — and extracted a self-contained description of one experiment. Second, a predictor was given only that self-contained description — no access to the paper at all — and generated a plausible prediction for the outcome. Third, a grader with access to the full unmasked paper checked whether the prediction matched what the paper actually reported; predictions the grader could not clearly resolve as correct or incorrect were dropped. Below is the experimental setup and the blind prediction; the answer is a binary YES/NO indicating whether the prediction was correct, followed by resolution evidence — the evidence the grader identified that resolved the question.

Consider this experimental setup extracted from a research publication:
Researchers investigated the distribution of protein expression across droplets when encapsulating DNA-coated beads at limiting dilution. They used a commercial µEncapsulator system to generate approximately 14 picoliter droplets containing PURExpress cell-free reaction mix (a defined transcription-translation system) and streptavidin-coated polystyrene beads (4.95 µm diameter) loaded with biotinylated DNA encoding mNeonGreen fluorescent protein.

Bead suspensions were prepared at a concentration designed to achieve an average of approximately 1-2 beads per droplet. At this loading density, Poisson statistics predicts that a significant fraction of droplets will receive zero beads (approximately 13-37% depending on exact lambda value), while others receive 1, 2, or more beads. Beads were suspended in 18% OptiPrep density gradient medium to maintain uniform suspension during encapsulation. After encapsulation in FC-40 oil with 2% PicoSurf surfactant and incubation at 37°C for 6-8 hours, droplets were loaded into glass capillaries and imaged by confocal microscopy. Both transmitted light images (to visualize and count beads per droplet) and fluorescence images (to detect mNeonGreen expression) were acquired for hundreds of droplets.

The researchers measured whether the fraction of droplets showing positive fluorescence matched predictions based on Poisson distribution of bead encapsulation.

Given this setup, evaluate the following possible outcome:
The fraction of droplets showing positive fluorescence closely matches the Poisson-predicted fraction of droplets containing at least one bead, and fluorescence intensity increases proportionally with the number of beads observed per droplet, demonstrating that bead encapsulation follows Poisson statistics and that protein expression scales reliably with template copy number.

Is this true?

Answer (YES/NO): NO